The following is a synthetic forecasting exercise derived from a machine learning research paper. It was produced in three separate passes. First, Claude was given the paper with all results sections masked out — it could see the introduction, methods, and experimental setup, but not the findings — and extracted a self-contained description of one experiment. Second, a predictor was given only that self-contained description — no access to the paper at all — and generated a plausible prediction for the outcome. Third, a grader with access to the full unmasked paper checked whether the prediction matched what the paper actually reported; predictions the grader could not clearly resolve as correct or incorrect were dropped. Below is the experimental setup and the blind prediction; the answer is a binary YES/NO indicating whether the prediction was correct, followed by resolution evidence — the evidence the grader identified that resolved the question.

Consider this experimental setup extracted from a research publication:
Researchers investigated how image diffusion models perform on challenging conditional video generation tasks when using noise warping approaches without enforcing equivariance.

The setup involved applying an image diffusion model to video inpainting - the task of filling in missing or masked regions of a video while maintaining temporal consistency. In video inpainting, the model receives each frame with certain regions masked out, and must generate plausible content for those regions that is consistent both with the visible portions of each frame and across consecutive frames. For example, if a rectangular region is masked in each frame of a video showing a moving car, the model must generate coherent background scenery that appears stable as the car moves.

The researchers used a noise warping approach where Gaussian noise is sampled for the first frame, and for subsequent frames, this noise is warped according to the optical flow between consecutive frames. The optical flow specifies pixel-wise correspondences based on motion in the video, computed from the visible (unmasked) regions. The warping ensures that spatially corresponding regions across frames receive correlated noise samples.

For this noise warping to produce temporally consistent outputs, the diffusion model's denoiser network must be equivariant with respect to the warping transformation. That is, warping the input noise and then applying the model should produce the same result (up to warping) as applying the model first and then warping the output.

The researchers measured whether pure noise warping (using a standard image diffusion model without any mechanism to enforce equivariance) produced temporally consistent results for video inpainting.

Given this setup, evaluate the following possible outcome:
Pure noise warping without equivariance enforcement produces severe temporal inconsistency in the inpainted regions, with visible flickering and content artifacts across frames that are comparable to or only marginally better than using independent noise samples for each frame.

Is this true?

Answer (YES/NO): NO